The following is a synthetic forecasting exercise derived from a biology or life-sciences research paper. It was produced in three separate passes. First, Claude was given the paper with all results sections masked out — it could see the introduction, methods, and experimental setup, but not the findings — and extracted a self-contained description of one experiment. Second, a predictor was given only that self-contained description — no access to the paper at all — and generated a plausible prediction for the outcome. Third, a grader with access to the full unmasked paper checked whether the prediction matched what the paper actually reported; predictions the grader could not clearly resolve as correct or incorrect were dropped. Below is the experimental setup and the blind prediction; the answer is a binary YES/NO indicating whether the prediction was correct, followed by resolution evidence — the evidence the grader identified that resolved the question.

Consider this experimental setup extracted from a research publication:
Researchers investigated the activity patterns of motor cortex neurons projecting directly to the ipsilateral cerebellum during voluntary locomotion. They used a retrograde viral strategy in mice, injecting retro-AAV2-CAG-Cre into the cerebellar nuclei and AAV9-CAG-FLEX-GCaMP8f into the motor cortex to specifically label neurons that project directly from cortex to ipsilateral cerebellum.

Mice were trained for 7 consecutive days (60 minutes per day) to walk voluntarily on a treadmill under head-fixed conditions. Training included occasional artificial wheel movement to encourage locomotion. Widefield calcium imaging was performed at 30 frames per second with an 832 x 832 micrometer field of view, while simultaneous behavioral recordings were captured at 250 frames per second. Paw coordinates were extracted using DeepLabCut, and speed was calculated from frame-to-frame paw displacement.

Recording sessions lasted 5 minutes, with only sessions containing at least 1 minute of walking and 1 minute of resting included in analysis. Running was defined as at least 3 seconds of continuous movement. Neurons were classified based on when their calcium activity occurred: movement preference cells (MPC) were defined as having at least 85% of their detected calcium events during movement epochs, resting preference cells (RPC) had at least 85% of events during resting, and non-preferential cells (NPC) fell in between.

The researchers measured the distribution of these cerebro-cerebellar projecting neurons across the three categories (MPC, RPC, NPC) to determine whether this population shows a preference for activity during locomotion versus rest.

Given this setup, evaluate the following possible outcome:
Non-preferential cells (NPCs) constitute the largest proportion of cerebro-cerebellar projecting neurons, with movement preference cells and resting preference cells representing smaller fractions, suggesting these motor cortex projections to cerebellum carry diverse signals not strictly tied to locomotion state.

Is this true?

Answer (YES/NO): YES